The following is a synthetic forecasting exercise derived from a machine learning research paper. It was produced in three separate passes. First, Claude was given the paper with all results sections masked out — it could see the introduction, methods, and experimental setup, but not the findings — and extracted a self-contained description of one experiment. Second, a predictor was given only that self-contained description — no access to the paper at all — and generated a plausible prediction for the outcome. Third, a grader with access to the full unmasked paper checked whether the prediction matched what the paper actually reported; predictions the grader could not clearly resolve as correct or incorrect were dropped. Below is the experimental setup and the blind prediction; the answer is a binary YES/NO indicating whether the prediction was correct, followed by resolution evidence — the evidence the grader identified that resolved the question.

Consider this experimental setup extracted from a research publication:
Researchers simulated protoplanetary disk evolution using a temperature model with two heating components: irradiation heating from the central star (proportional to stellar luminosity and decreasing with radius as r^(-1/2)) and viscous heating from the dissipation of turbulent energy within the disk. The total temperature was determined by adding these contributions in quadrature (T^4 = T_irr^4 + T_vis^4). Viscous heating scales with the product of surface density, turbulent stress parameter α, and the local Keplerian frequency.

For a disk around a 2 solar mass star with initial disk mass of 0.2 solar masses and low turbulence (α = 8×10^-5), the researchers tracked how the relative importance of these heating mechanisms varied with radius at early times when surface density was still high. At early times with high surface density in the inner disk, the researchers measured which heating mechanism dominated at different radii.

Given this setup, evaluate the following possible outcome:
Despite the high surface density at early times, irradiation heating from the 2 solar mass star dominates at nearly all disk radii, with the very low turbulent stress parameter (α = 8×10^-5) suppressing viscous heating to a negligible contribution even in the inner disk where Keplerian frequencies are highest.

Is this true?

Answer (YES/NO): NO